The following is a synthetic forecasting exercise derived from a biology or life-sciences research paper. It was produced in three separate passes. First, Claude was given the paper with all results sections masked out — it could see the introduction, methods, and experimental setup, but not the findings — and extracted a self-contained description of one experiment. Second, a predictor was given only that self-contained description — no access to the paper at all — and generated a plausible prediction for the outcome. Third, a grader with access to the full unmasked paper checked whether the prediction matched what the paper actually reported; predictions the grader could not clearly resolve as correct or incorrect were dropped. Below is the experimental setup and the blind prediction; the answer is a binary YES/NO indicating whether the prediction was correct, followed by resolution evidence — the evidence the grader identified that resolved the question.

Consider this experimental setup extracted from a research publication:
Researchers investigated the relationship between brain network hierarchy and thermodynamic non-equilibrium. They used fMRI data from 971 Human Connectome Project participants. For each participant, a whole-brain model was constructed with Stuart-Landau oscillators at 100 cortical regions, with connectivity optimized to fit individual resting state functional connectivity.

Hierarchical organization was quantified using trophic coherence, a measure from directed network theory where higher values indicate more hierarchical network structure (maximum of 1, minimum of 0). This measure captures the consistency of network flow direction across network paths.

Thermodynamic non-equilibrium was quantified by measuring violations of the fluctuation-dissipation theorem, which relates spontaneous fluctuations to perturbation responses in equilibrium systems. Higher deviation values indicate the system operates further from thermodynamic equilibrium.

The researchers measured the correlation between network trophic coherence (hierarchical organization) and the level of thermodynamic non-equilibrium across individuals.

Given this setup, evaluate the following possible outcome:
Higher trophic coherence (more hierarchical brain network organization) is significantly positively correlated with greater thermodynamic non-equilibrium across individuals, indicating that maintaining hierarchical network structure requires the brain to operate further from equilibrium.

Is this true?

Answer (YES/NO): YES